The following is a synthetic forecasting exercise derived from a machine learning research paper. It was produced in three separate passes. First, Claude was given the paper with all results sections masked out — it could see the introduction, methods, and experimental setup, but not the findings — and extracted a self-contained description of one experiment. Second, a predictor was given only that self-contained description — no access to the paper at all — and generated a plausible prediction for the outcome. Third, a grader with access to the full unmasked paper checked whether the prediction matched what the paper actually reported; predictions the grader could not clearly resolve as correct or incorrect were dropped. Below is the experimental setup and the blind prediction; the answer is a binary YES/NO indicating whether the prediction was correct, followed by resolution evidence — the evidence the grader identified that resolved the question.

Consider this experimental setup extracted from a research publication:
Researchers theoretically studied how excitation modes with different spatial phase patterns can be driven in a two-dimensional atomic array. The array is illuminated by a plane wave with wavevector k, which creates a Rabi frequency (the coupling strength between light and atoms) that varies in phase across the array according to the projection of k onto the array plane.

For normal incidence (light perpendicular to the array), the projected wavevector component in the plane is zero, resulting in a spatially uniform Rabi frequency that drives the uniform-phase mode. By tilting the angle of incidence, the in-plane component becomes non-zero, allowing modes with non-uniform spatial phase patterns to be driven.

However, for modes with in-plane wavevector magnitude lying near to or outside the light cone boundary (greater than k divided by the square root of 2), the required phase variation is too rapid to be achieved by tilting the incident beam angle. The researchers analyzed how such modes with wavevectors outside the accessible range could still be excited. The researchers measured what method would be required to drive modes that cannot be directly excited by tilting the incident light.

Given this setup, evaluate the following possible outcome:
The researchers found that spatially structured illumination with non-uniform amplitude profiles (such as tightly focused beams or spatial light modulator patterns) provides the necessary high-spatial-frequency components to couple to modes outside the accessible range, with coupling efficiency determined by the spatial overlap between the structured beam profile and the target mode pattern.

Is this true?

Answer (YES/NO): NO